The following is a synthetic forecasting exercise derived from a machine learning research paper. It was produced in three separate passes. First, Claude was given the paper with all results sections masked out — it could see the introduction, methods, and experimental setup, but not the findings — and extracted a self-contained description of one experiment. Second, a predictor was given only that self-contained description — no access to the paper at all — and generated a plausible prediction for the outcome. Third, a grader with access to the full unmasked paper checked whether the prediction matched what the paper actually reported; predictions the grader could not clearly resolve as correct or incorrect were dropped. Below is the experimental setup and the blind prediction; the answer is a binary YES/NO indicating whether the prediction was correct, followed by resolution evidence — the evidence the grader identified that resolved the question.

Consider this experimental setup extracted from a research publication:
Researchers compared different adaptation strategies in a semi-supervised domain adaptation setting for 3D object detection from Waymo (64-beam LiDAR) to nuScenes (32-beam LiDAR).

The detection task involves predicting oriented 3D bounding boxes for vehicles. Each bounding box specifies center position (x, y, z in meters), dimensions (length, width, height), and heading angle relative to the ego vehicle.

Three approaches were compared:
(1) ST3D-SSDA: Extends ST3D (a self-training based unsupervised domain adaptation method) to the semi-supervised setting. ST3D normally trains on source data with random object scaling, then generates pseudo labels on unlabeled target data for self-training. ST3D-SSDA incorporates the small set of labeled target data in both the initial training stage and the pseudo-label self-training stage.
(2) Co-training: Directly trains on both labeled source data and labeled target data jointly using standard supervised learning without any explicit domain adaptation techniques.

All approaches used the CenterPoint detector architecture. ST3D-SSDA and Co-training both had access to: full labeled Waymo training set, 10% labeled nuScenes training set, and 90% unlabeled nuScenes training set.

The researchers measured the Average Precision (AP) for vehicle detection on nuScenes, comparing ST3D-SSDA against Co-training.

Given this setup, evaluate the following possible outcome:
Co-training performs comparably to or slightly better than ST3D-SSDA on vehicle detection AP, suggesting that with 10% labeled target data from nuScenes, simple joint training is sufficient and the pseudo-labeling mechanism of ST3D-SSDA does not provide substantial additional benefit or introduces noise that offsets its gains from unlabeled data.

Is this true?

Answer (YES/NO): NO